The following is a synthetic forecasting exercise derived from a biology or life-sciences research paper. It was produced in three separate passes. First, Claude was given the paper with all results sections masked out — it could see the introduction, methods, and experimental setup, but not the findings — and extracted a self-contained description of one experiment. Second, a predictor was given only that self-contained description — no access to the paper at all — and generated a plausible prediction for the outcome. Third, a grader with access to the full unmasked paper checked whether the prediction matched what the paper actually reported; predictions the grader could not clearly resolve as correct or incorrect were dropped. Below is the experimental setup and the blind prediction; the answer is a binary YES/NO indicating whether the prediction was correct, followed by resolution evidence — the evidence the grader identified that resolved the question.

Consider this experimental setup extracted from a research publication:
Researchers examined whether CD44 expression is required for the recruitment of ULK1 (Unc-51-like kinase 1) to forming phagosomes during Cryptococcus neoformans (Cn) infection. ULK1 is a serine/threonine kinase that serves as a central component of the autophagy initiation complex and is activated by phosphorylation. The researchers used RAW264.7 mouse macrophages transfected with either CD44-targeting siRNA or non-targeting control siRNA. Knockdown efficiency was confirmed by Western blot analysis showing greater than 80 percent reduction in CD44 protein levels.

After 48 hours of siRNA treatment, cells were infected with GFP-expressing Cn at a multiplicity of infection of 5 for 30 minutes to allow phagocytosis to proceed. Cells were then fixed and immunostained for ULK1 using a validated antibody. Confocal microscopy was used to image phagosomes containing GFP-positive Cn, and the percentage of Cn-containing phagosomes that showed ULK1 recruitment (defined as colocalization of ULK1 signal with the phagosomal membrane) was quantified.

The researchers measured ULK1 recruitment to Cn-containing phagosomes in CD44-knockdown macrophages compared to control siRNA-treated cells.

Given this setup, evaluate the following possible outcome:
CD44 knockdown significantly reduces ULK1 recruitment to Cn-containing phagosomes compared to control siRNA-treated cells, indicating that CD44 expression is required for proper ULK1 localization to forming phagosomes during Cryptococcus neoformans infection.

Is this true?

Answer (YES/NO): YES